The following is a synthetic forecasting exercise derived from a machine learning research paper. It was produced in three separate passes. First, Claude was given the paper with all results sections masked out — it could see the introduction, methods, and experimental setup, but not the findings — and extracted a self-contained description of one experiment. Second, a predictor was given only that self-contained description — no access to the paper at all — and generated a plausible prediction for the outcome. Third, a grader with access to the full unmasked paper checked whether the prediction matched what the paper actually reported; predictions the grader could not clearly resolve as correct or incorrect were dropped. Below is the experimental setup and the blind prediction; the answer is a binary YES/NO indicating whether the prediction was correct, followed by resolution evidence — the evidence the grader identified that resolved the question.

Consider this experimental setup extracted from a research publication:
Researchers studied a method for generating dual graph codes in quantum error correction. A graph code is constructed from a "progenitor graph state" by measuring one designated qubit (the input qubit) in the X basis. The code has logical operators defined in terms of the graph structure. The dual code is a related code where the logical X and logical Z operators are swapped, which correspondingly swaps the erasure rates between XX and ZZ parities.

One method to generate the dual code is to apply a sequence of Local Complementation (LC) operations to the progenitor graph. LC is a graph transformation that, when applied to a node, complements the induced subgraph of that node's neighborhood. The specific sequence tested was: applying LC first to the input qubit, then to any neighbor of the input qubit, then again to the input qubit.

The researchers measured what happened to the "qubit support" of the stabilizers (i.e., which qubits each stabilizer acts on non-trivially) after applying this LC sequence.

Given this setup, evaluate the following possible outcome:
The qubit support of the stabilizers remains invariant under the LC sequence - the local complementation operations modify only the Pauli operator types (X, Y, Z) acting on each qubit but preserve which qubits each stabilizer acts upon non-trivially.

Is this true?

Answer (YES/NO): YES